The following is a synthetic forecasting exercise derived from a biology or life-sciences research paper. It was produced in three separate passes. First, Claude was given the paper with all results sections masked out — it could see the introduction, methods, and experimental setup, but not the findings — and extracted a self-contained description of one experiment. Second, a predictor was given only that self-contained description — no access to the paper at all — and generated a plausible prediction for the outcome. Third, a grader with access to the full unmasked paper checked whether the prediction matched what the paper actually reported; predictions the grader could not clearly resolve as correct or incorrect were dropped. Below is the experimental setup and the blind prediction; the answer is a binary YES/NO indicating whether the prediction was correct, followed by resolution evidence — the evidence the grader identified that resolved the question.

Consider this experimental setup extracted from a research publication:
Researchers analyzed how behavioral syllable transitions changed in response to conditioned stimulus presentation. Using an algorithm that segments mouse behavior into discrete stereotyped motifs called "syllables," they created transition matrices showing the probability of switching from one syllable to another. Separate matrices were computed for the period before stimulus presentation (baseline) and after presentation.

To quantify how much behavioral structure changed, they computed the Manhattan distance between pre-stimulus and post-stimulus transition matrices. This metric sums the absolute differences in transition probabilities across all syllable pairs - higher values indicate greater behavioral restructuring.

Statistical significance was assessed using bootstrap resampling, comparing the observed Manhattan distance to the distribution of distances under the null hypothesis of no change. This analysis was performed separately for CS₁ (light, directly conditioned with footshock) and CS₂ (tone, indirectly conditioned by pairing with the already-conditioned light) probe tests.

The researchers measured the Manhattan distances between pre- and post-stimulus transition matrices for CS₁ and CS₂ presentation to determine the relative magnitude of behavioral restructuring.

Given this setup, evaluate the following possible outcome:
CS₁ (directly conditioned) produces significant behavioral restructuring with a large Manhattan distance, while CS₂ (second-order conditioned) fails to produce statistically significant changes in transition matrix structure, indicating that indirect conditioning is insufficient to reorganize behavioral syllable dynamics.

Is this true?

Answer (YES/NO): NO